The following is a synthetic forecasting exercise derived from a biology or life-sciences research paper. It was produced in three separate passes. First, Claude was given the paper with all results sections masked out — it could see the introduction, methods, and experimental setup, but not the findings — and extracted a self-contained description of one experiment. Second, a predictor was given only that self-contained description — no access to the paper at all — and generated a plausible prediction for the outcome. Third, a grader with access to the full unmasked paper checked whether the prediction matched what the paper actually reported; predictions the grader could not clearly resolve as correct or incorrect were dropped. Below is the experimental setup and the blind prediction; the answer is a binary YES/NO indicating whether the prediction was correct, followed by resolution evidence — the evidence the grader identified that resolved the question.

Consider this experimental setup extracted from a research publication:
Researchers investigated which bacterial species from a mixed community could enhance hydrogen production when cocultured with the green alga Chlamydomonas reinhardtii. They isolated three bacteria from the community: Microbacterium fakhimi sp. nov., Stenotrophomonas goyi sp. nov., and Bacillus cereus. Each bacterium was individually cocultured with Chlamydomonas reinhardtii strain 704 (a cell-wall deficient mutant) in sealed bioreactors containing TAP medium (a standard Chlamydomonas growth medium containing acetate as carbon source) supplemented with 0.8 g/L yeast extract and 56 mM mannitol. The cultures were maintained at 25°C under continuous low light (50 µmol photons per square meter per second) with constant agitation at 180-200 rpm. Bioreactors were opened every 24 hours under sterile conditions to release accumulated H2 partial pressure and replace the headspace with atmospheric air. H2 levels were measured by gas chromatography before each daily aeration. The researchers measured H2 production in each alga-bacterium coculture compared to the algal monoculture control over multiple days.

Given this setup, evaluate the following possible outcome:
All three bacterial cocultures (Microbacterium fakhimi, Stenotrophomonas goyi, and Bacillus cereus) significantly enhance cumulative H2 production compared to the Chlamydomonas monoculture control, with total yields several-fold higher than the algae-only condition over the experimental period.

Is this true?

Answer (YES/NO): NO